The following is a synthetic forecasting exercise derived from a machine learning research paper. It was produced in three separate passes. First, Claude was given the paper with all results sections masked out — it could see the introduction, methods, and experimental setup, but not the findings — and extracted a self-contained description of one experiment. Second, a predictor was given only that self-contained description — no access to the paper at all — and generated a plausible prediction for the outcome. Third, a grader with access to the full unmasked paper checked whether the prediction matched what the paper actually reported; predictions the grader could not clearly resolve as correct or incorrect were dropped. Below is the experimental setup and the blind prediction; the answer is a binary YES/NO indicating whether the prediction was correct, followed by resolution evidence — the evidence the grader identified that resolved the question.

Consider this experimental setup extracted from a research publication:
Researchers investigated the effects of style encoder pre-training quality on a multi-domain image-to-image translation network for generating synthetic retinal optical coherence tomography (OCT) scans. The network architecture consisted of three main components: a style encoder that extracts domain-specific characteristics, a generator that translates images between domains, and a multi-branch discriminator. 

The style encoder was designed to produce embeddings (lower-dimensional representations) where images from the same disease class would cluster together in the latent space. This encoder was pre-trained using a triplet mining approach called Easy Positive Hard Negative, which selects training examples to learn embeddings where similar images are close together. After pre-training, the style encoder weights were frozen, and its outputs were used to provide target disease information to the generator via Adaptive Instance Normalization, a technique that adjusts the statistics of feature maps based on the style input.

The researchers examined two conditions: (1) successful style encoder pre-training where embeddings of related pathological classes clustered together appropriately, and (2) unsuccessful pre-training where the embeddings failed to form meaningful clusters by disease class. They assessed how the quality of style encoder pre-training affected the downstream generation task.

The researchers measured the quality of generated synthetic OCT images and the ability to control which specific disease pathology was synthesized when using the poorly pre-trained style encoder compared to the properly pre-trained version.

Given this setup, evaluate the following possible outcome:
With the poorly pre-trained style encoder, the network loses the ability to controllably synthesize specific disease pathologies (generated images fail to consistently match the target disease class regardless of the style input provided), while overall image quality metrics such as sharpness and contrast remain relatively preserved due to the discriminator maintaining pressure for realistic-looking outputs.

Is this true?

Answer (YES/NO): NO